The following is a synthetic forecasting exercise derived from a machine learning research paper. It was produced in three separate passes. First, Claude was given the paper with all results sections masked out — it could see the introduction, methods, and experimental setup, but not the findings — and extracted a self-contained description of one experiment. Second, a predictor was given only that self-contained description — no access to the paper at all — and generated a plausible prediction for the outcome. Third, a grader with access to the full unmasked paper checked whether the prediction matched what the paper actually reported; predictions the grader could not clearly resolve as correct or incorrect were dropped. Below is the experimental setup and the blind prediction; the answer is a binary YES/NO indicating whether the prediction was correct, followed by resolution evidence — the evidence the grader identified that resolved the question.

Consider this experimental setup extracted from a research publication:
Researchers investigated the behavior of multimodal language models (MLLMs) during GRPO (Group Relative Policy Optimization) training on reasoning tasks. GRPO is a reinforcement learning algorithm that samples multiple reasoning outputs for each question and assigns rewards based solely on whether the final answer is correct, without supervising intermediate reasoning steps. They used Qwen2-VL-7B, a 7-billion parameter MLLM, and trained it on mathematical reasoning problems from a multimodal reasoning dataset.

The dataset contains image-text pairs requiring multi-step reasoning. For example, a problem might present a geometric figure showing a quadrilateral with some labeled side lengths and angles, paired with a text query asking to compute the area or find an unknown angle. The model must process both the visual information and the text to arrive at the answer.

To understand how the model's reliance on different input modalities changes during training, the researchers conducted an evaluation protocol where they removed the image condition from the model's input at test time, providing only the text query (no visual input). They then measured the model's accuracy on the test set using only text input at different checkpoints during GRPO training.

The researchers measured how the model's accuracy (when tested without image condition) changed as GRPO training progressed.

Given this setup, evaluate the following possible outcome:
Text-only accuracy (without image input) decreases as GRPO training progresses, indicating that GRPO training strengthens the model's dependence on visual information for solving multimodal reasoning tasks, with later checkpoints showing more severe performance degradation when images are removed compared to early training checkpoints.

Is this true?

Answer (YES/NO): NO